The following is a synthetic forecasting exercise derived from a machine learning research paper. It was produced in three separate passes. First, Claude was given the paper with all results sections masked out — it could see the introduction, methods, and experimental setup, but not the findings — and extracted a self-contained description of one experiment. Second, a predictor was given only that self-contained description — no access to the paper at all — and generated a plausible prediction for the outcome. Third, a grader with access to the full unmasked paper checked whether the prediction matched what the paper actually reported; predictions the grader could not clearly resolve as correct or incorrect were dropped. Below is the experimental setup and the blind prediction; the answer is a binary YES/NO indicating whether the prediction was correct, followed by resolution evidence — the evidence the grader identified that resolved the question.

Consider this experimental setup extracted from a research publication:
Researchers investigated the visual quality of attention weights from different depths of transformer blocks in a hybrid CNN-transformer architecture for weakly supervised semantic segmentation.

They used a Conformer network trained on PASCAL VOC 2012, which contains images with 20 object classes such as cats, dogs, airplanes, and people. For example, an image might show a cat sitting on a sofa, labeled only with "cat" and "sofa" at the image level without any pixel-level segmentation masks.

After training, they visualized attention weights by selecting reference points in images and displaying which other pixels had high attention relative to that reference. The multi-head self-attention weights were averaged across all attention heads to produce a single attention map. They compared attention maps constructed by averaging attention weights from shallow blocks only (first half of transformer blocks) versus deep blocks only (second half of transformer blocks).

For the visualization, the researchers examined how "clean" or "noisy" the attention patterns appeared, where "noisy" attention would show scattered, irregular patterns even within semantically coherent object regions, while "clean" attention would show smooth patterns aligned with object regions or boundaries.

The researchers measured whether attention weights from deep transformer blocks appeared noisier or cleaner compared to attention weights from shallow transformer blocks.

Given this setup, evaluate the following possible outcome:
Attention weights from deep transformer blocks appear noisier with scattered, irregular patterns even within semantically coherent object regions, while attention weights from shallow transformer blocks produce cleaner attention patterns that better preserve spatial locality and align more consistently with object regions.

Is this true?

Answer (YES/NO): NO